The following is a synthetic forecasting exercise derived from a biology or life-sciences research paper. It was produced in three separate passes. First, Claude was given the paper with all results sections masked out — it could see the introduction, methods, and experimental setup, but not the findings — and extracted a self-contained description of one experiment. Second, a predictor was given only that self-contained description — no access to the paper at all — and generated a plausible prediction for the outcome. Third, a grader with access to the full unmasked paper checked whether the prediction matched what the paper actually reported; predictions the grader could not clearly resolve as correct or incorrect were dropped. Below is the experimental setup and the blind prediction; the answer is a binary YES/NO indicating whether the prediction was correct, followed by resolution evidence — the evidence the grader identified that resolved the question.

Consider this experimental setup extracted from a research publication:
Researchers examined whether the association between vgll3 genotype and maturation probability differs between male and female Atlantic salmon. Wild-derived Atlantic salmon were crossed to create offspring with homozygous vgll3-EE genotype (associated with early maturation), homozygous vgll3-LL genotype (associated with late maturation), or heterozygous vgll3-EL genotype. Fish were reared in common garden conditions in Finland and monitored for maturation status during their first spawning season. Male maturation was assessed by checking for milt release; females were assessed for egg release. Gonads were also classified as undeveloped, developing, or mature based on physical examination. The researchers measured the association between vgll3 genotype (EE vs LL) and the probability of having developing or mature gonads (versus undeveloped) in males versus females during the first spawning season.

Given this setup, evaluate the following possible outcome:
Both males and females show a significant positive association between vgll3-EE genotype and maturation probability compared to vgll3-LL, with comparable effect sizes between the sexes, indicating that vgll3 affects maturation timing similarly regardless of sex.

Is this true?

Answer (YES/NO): NO